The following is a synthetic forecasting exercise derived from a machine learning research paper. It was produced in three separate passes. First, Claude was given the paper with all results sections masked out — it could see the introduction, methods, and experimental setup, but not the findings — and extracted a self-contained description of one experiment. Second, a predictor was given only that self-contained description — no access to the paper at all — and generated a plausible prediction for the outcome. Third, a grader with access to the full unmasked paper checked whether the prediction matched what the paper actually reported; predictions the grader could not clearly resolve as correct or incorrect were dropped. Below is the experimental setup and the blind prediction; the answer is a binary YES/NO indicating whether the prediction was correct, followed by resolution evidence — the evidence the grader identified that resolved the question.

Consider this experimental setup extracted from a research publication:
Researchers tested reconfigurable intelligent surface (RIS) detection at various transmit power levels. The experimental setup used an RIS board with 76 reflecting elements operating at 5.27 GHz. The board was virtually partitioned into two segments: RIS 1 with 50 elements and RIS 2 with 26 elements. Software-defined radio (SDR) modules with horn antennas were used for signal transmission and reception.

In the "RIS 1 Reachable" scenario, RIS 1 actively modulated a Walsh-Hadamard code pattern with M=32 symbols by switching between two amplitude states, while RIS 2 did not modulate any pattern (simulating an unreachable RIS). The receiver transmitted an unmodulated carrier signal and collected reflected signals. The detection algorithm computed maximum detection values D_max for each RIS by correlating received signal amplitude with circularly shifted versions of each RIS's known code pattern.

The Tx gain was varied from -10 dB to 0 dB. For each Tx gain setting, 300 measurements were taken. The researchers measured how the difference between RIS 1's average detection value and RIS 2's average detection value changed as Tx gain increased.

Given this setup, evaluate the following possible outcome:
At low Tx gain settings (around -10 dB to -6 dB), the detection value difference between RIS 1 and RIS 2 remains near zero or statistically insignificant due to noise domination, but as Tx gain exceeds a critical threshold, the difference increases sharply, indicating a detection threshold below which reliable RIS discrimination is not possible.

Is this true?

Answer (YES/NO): NO